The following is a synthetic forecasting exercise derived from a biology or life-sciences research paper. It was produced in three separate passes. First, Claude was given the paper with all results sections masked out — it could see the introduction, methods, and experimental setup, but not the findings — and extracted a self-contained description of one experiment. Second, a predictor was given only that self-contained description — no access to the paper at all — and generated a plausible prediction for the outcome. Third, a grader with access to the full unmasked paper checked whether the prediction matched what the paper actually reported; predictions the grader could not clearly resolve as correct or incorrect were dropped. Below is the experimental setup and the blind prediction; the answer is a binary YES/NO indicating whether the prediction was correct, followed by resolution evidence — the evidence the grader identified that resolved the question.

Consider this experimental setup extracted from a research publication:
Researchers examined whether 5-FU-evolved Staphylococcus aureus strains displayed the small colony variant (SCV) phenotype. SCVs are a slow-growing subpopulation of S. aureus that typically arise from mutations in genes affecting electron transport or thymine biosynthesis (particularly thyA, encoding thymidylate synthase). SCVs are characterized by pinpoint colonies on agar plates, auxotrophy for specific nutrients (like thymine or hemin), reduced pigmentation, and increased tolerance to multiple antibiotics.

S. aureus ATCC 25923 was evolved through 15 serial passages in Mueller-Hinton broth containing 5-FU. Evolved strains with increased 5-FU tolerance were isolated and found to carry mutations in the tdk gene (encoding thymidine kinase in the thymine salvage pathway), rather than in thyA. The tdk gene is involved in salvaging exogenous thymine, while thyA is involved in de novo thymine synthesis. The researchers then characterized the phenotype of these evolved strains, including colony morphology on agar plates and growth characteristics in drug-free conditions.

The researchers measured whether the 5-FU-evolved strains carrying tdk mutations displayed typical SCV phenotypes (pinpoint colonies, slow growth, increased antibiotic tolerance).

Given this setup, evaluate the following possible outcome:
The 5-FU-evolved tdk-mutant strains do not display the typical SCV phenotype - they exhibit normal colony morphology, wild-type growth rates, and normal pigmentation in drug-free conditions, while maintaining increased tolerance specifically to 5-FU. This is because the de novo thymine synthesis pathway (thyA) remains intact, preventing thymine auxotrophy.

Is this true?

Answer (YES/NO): YES